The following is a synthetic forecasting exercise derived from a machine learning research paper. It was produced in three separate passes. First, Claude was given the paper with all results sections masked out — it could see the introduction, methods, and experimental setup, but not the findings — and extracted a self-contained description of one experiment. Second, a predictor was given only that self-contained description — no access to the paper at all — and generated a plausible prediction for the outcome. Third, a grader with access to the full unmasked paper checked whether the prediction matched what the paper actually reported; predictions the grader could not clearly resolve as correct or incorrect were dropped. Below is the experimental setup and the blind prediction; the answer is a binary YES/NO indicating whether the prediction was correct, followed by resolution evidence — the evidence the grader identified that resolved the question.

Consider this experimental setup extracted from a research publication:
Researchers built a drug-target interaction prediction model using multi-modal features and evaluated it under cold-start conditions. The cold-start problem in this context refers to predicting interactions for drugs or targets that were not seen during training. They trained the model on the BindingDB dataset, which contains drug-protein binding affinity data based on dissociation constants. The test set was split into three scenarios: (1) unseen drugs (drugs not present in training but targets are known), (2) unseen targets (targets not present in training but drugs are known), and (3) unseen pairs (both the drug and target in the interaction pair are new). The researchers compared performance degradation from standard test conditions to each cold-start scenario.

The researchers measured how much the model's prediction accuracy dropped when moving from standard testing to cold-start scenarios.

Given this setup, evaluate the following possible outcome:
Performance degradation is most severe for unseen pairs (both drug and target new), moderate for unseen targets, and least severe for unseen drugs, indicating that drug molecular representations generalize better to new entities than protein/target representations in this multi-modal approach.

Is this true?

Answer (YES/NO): NO